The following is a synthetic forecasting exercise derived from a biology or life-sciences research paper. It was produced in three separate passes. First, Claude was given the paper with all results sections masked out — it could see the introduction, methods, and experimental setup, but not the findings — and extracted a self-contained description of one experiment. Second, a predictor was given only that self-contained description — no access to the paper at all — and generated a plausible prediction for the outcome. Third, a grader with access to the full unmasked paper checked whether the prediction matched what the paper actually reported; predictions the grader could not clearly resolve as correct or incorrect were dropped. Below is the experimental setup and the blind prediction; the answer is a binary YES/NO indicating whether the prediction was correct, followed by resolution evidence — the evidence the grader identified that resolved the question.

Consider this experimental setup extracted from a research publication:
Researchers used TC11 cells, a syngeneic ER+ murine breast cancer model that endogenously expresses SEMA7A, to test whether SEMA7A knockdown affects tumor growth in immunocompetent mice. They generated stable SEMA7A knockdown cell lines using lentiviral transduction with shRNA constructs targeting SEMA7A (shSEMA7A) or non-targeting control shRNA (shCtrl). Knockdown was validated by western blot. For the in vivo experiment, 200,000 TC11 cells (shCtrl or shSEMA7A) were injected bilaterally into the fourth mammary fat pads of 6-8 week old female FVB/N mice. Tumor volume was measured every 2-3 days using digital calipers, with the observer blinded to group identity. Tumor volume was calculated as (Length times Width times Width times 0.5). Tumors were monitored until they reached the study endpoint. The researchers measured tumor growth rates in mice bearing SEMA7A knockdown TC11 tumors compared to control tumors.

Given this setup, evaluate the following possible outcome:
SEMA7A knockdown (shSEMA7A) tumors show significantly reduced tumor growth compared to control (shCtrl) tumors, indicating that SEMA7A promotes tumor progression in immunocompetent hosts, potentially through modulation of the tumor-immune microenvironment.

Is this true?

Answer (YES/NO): NO